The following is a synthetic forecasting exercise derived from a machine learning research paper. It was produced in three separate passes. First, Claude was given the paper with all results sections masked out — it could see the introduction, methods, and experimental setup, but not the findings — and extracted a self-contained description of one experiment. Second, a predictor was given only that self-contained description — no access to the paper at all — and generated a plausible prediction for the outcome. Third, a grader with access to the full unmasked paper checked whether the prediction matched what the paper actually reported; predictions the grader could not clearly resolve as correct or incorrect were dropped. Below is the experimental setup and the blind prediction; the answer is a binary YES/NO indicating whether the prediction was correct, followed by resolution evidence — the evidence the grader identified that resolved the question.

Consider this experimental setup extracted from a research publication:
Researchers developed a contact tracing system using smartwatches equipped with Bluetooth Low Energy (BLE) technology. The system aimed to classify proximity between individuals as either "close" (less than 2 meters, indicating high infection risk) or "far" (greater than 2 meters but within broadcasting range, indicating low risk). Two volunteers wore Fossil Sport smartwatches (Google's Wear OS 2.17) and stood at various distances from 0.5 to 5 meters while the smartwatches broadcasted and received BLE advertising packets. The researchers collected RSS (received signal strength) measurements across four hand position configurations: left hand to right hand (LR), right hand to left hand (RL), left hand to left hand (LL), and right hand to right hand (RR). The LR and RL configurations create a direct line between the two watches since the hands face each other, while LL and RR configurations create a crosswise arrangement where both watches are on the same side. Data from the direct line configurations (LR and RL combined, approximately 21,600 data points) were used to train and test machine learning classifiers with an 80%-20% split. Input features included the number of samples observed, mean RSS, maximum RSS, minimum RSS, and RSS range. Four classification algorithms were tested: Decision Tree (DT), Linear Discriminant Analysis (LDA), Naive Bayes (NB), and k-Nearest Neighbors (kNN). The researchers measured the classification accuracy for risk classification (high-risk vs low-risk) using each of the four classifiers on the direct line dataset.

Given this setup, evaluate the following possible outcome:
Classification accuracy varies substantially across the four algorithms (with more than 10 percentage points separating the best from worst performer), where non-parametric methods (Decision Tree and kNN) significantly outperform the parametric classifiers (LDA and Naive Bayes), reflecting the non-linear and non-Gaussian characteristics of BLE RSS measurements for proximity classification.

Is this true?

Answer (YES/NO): NO